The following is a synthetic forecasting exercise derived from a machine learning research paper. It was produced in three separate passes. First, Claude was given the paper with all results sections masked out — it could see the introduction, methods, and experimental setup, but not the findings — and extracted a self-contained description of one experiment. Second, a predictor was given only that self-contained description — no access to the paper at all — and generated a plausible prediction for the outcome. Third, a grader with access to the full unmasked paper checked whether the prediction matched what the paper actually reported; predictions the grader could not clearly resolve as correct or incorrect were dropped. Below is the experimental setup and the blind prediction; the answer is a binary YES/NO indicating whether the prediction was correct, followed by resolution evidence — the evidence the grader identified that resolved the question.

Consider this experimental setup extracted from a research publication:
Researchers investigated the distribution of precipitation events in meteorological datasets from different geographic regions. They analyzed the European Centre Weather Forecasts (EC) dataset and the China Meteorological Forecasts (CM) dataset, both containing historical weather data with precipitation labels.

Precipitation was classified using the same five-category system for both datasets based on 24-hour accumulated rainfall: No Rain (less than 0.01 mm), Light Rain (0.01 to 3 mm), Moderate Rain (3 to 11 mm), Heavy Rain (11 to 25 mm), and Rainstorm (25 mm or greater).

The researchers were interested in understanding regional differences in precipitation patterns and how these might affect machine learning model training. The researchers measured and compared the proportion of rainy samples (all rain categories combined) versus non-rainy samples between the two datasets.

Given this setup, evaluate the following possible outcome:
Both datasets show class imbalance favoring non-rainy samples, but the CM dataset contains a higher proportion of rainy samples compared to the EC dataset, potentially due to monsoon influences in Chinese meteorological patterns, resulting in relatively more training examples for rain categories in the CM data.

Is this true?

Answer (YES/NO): NO